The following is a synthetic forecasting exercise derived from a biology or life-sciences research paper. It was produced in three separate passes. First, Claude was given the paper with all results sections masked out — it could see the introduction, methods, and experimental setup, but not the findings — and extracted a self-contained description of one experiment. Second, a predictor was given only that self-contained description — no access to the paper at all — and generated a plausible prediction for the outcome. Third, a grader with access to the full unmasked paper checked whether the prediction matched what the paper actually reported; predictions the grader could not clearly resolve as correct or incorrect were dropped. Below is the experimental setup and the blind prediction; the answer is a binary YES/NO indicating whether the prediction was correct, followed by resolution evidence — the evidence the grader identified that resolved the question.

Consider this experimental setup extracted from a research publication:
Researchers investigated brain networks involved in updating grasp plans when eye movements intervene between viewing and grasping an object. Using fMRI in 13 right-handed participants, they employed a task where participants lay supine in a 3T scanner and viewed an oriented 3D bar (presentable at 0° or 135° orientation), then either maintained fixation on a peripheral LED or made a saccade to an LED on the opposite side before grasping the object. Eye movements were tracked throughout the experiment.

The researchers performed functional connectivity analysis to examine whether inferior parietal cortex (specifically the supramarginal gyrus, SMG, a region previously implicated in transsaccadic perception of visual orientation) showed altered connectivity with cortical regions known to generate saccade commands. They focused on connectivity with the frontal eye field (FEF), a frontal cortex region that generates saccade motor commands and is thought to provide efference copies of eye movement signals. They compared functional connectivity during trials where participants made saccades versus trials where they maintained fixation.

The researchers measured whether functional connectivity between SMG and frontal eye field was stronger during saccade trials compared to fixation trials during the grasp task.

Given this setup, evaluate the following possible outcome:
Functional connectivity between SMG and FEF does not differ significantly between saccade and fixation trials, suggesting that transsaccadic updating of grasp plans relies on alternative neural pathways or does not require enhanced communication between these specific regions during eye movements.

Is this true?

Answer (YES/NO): NO